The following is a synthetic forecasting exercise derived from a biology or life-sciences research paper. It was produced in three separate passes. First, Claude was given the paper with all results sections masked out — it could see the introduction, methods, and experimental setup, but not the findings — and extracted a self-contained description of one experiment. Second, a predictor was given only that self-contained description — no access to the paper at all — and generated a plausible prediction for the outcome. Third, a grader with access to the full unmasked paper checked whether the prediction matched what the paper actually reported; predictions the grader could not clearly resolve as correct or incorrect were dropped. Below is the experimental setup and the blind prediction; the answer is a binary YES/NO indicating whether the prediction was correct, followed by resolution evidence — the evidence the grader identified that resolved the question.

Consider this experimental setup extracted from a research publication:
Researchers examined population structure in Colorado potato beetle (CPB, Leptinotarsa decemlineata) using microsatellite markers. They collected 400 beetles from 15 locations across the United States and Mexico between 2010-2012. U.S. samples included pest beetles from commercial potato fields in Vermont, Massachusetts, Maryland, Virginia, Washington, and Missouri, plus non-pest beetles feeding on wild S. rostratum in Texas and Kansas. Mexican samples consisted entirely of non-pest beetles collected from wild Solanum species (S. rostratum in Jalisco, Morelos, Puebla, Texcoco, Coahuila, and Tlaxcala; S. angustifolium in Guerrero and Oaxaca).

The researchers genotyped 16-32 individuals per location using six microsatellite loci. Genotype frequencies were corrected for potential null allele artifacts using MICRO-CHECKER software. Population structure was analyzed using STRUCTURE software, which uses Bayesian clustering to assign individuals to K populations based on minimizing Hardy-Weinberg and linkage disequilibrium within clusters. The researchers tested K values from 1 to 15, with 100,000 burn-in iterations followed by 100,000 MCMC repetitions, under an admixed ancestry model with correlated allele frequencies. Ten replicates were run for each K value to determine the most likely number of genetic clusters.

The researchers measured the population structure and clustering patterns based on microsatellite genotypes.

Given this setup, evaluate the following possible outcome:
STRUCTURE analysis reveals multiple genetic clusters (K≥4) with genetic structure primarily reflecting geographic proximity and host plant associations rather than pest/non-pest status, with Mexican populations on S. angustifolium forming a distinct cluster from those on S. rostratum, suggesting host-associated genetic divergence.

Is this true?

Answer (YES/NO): NO